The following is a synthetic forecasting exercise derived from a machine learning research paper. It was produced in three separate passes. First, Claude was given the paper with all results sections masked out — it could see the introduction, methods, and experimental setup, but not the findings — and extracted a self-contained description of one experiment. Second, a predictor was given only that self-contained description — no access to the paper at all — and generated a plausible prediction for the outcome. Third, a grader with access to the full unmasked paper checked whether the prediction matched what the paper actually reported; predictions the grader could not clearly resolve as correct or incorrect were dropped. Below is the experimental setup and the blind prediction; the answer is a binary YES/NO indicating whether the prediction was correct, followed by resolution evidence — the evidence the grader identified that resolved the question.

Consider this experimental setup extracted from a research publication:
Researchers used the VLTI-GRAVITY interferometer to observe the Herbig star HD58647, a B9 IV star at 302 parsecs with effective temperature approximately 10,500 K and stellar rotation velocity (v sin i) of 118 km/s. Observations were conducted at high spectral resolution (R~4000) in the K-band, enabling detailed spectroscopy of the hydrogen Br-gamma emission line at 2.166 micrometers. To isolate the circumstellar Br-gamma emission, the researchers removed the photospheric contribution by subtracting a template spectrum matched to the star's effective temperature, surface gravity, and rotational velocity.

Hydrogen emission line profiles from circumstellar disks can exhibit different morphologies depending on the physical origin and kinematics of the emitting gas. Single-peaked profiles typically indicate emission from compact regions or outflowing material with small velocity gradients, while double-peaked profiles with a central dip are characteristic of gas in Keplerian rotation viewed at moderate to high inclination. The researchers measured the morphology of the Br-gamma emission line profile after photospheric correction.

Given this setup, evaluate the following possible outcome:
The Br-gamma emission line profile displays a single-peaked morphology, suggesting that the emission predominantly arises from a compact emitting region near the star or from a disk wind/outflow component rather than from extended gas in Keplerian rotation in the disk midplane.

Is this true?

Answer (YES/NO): NO